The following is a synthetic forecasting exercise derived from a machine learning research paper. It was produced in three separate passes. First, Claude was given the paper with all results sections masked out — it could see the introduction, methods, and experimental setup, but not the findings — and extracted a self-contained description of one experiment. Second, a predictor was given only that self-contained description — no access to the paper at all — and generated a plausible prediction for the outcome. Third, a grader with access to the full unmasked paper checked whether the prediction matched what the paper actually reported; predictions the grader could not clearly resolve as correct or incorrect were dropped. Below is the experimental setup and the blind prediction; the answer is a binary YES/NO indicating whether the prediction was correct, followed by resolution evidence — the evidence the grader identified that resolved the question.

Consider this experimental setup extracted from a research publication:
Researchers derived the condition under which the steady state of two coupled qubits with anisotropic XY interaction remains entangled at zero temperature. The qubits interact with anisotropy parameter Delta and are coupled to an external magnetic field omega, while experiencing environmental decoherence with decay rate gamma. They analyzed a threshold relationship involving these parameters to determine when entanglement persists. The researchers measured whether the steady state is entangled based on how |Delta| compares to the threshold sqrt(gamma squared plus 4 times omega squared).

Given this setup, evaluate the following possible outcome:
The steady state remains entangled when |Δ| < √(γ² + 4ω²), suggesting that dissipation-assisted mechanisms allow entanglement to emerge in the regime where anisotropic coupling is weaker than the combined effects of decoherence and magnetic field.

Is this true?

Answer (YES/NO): YES